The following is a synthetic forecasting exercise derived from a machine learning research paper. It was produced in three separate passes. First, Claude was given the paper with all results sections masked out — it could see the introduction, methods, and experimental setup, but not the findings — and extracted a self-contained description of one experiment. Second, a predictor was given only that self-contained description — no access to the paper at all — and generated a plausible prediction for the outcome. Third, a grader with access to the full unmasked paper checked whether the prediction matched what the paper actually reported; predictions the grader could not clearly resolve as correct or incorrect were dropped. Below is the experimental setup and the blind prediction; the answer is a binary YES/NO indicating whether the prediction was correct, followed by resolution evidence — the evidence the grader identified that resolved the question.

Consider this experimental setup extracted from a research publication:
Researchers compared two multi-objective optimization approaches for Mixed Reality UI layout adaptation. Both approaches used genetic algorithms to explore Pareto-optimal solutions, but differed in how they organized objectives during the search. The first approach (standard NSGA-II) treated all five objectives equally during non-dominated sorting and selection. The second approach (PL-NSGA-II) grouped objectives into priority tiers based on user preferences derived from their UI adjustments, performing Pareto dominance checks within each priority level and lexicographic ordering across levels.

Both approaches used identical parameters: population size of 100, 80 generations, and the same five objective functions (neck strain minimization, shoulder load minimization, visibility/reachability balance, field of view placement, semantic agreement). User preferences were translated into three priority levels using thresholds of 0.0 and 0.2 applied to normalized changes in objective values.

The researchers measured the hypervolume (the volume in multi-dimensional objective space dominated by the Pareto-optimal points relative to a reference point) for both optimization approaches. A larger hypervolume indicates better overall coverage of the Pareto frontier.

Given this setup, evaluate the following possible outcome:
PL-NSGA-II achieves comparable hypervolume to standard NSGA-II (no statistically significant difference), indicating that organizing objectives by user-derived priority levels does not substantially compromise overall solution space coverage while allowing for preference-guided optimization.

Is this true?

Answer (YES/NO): YES